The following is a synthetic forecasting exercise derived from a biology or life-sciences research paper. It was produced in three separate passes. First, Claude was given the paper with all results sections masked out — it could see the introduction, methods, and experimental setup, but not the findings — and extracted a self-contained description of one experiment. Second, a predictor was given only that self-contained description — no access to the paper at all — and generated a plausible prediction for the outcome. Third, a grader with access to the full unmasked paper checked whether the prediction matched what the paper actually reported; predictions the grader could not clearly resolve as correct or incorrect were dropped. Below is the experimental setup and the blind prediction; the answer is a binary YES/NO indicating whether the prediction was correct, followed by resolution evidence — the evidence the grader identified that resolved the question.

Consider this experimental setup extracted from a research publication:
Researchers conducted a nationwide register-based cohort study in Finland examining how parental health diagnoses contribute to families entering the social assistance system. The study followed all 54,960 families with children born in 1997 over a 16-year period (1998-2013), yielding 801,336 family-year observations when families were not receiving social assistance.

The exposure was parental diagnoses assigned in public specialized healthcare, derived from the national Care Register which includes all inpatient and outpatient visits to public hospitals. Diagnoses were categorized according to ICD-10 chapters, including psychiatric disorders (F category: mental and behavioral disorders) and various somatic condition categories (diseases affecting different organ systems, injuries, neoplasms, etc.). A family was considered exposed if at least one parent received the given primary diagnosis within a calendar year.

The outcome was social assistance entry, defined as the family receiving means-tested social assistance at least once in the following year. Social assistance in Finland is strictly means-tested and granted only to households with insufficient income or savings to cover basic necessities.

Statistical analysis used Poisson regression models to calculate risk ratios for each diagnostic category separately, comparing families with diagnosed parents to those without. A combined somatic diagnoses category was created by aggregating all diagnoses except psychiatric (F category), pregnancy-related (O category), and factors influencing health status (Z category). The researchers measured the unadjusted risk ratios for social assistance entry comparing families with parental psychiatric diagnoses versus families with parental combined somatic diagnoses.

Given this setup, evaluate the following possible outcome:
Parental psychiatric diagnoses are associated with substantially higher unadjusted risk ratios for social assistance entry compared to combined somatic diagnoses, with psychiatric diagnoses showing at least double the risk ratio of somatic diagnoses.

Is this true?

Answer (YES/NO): YES